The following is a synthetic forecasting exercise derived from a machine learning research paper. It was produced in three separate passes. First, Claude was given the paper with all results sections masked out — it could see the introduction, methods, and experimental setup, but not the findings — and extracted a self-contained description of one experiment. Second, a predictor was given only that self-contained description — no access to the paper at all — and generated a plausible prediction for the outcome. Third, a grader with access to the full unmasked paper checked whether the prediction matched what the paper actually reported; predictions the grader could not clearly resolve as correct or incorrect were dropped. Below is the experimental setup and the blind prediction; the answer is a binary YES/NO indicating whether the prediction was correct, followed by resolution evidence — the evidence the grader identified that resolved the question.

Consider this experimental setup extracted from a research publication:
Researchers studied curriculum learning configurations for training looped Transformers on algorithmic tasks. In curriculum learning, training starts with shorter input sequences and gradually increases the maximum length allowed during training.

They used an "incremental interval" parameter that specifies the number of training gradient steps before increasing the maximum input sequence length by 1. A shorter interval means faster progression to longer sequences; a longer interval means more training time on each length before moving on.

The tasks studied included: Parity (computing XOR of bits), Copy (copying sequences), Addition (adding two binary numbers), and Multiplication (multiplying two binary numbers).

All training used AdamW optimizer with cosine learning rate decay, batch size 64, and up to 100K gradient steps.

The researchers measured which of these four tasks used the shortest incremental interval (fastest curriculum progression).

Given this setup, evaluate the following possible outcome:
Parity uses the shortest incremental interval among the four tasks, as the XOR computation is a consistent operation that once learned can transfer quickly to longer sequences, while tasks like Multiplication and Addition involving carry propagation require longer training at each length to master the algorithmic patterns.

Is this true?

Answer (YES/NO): NO